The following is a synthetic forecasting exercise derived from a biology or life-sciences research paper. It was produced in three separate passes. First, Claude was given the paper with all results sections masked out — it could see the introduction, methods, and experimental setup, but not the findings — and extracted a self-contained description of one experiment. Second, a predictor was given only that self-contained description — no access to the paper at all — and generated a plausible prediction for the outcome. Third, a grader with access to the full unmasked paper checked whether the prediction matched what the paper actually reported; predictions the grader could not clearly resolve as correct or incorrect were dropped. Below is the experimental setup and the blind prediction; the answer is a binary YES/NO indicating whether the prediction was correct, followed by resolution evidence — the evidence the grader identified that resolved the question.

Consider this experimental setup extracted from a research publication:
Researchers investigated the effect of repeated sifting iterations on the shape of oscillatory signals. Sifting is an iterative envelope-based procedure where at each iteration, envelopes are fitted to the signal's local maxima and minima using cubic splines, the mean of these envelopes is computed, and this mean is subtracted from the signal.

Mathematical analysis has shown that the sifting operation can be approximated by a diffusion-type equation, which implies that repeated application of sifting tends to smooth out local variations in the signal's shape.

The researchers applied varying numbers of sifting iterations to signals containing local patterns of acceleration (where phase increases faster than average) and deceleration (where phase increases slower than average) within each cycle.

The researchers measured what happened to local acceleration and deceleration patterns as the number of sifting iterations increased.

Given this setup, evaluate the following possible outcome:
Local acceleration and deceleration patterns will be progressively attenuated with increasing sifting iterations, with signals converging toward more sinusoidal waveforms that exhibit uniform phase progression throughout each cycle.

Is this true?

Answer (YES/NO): YES